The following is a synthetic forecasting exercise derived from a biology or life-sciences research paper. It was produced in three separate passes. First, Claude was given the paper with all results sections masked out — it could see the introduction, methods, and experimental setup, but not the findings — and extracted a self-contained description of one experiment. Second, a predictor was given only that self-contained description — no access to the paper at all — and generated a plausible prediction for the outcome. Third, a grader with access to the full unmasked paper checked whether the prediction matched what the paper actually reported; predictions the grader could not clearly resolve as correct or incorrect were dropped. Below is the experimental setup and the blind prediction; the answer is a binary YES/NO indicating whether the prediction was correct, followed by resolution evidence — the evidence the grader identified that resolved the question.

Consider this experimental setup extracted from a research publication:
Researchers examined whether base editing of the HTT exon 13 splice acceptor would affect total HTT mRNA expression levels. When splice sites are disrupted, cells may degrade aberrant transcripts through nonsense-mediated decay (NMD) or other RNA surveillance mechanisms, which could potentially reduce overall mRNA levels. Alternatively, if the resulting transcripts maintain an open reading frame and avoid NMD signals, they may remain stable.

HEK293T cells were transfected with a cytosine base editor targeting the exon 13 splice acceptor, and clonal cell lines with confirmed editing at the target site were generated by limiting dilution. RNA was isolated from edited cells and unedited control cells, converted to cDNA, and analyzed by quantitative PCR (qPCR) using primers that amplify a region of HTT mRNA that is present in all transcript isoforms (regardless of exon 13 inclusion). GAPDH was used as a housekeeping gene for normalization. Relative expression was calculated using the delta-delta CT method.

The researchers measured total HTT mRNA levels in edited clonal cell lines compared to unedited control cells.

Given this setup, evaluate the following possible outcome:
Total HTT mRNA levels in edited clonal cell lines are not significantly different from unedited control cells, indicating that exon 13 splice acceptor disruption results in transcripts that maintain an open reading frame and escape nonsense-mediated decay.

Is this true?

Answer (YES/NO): NO